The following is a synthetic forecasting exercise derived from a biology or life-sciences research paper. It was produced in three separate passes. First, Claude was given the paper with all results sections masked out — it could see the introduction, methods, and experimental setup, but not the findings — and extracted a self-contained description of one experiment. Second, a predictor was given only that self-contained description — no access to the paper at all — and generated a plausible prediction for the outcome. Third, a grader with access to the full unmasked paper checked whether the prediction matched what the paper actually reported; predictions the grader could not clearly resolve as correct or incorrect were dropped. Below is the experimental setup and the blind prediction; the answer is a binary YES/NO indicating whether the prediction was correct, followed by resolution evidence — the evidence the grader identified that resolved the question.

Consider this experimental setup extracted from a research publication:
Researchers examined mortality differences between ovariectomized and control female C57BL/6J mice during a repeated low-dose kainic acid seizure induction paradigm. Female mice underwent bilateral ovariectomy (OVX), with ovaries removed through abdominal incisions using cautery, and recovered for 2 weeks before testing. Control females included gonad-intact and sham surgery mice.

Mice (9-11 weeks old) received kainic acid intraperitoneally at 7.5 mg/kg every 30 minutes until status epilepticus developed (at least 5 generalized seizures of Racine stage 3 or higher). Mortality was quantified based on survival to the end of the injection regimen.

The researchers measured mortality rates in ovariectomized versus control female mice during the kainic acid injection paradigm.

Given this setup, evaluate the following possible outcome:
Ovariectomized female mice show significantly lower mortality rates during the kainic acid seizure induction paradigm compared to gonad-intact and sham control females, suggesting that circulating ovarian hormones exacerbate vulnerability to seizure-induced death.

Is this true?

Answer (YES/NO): NO